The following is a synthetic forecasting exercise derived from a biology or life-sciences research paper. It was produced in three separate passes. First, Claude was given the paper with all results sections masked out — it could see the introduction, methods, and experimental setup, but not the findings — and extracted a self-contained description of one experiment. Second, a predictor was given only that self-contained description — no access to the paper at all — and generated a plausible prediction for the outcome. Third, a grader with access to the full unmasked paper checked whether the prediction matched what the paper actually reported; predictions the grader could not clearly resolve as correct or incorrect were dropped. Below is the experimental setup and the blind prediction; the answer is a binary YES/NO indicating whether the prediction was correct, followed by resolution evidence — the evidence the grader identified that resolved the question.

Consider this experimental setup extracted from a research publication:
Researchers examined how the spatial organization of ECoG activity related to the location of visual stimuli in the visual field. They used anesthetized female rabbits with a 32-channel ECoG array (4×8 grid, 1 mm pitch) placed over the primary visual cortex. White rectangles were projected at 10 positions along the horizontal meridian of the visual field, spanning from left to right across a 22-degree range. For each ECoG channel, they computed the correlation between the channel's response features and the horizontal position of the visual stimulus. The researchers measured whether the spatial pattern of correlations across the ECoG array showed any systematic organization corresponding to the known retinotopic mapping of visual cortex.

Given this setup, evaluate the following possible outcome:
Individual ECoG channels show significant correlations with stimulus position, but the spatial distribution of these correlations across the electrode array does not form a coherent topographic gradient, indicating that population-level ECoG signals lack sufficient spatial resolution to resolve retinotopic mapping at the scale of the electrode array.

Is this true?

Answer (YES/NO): YES